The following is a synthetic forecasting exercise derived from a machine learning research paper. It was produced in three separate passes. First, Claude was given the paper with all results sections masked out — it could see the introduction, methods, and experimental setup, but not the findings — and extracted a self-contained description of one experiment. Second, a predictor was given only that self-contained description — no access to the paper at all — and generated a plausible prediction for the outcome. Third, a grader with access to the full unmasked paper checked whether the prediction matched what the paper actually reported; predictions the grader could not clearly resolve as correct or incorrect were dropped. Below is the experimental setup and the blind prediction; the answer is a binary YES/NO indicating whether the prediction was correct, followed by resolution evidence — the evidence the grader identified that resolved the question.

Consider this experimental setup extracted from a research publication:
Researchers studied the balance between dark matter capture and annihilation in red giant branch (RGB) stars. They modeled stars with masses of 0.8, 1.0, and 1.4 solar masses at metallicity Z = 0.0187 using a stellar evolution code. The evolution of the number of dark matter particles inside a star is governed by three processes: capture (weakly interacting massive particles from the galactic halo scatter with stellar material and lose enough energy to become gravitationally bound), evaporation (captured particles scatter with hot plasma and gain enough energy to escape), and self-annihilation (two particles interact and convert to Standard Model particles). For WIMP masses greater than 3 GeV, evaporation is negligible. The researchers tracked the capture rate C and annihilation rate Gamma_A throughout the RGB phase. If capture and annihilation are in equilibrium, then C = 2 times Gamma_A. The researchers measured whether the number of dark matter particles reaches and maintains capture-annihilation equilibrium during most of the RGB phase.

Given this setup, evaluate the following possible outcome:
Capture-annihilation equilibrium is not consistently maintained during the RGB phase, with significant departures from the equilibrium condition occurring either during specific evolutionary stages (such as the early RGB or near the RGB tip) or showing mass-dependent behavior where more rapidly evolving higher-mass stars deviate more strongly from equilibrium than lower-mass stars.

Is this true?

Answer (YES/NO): NO